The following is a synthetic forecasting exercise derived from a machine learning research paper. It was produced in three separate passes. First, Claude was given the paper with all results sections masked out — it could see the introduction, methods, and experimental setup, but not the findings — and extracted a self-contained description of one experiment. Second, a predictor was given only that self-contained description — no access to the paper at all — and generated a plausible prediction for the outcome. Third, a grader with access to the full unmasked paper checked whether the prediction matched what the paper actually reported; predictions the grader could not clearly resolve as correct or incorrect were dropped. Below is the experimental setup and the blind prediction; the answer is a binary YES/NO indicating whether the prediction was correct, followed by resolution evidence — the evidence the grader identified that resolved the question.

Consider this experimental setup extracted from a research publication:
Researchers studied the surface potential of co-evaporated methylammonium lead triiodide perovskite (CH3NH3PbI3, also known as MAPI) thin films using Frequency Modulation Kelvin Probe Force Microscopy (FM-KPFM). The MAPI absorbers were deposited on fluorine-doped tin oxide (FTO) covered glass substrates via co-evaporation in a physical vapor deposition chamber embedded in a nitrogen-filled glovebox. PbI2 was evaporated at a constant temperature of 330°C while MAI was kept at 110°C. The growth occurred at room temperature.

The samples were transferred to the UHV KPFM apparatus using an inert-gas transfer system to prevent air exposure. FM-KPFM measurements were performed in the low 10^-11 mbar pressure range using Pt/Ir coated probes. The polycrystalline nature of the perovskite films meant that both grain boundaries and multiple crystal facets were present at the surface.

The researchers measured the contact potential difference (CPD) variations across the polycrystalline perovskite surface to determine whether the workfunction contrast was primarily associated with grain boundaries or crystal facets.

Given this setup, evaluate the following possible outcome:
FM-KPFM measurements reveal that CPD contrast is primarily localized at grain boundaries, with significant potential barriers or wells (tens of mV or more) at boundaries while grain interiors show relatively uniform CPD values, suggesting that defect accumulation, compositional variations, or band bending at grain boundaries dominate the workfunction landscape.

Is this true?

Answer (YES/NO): NO